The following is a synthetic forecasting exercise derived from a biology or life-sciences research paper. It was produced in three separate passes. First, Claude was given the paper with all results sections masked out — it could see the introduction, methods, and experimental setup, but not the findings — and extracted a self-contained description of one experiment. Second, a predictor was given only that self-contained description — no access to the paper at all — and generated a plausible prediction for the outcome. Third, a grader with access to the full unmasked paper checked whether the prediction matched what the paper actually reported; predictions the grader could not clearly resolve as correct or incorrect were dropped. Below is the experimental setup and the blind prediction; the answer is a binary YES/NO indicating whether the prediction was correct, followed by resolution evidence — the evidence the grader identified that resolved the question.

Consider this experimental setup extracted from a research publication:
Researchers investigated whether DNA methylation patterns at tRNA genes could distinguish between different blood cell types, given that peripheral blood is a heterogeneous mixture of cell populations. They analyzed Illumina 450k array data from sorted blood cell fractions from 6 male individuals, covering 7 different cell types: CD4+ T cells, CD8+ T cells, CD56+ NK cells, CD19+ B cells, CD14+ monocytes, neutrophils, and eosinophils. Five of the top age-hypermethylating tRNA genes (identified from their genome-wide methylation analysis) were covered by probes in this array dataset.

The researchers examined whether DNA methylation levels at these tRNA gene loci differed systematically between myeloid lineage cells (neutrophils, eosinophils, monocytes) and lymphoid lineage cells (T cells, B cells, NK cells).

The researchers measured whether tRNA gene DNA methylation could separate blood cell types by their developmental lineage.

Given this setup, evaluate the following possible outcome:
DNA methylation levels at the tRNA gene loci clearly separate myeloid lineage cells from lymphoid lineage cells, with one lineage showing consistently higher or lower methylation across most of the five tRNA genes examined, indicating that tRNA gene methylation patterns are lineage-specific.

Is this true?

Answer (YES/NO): YES